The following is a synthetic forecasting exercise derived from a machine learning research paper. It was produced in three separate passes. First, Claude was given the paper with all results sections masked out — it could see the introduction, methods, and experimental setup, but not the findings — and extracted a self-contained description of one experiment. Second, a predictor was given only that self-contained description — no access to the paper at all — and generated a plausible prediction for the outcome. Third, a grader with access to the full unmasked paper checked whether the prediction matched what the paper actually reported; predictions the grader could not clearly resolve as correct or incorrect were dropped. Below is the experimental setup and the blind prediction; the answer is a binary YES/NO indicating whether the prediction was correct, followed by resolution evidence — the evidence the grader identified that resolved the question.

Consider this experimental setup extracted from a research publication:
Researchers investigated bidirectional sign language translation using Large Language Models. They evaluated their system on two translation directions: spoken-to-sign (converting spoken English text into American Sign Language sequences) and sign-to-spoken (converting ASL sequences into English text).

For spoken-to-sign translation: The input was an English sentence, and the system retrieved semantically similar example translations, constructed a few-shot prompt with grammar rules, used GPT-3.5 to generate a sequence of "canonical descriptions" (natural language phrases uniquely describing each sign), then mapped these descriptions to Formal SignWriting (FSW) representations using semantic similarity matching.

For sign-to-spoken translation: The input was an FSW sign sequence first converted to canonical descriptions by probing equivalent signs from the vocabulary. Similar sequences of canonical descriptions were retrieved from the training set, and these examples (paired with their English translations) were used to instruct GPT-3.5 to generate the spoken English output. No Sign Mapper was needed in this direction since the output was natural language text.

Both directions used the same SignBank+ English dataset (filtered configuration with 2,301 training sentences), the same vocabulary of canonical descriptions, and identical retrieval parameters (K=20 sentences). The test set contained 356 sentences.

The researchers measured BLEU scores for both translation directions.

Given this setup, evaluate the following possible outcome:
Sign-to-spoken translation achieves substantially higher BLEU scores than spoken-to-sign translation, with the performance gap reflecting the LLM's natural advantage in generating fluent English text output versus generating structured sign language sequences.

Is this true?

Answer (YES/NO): NO